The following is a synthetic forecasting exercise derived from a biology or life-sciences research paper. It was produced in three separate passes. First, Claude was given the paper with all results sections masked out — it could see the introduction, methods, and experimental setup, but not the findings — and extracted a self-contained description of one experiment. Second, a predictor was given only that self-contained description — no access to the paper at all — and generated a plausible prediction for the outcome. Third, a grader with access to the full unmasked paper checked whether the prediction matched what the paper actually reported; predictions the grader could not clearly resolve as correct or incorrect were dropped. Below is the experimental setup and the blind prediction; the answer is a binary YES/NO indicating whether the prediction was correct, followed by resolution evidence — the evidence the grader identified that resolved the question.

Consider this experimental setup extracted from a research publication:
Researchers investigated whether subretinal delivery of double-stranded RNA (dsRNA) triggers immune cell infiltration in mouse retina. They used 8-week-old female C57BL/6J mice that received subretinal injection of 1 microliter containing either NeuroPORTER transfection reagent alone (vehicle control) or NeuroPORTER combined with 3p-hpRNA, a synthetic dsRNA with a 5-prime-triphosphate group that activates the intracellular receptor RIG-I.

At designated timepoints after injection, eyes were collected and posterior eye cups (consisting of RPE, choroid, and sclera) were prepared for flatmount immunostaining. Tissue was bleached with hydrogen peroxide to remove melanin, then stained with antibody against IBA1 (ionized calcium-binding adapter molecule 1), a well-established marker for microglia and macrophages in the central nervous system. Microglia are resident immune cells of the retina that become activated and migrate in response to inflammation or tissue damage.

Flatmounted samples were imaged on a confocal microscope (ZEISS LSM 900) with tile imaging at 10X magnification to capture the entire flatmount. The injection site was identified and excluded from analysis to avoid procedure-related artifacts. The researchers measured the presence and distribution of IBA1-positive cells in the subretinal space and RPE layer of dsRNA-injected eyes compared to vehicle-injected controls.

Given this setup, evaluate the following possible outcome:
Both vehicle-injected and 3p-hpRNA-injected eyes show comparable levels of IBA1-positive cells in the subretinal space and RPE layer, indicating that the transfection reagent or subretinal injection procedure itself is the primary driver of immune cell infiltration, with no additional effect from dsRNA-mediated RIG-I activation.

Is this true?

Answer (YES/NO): NO